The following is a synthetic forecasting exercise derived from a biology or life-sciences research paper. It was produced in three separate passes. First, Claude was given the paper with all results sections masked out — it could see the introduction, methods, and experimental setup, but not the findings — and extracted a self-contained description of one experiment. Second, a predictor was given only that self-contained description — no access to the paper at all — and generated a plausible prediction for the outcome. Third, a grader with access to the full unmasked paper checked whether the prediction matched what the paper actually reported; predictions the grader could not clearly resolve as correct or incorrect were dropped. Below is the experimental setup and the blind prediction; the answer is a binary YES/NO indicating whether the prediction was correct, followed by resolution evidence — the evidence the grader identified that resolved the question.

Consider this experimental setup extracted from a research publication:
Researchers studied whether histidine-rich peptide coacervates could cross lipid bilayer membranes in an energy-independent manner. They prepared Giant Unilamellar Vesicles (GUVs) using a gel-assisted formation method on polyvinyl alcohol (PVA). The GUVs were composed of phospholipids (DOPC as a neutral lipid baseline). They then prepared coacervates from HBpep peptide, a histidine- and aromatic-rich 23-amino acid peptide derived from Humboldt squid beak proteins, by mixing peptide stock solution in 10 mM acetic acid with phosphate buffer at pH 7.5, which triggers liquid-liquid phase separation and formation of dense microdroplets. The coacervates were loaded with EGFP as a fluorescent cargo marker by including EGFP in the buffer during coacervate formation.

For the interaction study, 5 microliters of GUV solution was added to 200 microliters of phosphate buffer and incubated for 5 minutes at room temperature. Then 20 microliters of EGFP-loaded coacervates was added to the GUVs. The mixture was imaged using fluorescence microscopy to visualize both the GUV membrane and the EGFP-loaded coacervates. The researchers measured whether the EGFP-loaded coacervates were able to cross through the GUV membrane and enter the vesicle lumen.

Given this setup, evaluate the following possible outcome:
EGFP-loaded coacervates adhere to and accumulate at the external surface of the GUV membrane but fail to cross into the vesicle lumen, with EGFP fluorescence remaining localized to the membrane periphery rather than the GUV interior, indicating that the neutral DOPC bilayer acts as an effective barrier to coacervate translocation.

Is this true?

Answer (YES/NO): YES